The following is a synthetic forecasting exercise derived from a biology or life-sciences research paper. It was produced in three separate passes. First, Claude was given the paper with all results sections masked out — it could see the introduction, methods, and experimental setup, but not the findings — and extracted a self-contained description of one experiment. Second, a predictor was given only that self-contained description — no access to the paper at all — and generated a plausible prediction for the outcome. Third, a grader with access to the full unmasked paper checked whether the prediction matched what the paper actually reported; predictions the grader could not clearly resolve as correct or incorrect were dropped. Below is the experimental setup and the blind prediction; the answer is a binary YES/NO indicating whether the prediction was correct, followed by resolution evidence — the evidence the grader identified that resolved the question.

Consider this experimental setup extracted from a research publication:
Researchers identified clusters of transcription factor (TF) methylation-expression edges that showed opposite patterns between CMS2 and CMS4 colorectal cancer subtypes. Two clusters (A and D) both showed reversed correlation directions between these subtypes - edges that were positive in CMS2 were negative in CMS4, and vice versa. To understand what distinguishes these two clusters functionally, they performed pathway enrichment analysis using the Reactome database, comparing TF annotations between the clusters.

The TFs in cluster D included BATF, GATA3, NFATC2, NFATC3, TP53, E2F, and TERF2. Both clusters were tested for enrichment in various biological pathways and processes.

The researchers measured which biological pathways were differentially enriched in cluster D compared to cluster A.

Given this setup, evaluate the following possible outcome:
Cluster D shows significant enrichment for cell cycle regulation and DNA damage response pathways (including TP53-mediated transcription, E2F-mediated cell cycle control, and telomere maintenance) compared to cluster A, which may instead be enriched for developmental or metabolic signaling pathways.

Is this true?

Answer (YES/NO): NO